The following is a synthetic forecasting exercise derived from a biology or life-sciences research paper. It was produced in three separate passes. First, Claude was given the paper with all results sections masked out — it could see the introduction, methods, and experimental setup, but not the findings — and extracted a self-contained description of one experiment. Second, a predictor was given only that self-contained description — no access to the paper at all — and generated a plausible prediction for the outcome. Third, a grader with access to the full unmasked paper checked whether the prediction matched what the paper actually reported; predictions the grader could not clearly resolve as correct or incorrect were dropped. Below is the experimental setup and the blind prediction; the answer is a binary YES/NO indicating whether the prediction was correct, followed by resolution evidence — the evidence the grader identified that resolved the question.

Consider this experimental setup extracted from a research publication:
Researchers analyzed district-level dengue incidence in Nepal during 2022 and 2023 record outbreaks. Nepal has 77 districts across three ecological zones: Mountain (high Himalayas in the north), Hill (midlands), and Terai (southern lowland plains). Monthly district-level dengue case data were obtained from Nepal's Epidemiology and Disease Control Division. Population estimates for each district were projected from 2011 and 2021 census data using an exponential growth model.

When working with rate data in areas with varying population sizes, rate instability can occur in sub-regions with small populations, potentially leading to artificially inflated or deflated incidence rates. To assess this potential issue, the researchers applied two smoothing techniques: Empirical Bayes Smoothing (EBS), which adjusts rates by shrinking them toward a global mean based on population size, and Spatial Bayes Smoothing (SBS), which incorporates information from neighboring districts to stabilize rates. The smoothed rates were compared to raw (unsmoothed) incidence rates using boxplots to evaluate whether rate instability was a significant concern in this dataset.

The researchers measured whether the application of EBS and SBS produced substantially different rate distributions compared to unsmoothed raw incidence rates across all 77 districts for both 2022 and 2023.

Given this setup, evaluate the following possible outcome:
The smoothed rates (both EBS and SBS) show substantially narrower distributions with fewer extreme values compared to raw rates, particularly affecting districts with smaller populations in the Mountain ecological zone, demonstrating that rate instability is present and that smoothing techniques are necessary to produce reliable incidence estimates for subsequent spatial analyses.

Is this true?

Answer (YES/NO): NO